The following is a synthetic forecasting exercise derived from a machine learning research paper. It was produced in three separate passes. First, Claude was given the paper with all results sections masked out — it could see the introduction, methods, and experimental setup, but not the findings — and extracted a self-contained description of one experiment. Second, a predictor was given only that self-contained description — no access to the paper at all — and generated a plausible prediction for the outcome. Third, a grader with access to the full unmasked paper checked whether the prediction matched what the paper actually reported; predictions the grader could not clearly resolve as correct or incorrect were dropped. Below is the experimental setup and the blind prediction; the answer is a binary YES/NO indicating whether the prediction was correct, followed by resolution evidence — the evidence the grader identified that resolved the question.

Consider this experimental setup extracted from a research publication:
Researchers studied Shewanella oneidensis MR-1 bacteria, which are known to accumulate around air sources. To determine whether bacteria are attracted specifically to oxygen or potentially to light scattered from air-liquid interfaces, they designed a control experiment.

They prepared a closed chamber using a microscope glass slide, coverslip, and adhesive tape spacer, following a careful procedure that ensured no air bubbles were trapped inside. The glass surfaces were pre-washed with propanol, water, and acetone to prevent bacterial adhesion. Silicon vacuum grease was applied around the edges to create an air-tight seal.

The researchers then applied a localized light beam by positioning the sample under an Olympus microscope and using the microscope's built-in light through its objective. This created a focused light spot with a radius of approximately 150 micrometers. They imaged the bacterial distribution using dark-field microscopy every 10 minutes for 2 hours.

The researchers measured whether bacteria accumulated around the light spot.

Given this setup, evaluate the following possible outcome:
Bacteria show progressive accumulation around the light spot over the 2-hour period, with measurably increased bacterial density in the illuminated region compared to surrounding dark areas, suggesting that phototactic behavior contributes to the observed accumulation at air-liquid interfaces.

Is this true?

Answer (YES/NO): NO